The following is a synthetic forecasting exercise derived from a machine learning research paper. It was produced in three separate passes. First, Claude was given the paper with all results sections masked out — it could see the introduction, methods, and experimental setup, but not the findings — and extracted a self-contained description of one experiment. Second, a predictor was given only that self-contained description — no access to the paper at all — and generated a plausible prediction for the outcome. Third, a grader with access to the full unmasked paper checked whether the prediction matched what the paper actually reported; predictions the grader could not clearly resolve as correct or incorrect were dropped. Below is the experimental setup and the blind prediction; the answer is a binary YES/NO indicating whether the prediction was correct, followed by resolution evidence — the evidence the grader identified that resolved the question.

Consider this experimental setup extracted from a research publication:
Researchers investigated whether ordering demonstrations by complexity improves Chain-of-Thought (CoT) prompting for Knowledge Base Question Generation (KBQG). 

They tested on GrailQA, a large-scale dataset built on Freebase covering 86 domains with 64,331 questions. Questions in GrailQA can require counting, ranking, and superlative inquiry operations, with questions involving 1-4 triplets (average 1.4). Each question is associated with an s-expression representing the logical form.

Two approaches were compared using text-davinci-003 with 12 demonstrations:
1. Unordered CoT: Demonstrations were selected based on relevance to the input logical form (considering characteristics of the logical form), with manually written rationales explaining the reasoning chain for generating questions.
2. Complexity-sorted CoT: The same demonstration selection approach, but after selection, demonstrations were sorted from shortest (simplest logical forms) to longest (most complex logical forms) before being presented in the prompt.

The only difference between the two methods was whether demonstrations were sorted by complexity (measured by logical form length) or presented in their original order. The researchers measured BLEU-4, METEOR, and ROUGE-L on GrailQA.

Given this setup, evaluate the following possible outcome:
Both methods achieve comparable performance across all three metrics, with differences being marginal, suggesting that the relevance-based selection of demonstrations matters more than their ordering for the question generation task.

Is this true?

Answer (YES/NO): NO